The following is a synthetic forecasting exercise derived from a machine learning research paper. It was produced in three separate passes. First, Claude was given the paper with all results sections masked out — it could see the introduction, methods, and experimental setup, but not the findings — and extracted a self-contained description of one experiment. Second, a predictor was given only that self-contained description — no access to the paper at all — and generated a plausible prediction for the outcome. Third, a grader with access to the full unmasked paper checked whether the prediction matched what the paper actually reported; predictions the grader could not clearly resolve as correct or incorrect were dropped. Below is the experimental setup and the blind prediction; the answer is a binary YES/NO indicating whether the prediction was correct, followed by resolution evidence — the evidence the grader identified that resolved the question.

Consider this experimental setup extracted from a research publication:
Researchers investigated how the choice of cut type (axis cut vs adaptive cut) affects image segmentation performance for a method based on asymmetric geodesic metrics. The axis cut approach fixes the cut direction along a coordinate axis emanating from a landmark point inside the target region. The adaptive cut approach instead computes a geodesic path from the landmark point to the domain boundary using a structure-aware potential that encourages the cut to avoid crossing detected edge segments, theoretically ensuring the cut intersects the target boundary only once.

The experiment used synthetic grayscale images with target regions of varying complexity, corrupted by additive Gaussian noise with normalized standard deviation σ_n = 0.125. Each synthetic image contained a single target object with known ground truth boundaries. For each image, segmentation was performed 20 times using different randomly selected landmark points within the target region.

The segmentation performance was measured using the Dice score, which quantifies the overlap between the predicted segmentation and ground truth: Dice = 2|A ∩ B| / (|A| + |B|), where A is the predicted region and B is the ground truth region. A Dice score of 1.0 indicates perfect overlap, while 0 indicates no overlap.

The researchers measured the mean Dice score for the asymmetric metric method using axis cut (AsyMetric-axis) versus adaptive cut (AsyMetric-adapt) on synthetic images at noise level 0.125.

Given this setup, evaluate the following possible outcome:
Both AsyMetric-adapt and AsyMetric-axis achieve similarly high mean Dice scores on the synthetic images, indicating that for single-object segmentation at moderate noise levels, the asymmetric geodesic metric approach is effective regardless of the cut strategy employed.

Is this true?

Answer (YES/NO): NO